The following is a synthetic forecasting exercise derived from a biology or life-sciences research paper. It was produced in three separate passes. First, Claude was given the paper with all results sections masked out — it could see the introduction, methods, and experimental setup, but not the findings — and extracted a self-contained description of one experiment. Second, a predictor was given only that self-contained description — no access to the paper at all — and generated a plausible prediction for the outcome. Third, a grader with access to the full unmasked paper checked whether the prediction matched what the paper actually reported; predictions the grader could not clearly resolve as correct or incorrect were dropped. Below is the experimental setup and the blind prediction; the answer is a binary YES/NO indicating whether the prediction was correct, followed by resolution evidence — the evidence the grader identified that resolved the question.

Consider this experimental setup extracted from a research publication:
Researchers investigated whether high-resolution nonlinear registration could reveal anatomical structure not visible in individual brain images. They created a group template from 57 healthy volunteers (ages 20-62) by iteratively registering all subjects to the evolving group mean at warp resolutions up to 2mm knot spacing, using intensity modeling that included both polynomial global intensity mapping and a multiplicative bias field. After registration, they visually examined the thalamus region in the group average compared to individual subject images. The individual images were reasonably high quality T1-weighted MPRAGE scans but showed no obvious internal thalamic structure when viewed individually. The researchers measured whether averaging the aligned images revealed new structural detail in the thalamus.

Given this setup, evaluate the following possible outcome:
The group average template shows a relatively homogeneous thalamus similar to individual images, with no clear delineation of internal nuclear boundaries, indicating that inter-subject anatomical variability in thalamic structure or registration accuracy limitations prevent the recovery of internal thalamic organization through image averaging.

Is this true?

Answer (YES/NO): NO